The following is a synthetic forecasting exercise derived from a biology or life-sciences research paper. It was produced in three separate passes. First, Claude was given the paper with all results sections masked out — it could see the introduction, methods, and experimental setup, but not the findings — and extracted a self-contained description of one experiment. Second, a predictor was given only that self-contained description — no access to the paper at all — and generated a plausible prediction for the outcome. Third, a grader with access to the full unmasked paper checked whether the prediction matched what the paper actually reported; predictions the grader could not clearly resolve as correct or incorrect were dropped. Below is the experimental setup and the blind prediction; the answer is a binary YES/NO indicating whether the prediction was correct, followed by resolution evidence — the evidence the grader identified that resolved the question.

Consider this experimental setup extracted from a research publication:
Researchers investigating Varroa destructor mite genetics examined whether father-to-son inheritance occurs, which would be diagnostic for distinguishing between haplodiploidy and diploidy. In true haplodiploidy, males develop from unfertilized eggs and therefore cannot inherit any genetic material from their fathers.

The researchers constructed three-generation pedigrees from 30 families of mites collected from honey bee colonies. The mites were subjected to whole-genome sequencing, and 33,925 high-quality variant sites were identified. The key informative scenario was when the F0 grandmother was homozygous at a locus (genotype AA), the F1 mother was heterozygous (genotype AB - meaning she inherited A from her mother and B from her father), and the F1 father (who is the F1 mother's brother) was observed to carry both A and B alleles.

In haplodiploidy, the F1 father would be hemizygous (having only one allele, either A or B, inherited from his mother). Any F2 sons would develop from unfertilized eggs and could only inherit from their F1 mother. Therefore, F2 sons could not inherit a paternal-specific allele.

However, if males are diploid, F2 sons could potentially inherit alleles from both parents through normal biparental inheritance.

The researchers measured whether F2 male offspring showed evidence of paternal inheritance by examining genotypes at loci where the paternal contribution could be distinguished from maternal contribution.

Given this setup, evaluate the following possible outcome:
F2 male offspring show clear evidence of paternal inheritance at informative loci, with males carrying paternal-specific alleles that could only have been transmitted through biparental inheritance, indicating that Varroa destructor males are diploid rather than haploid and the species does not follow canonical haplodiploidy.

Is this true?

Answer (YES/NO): NO